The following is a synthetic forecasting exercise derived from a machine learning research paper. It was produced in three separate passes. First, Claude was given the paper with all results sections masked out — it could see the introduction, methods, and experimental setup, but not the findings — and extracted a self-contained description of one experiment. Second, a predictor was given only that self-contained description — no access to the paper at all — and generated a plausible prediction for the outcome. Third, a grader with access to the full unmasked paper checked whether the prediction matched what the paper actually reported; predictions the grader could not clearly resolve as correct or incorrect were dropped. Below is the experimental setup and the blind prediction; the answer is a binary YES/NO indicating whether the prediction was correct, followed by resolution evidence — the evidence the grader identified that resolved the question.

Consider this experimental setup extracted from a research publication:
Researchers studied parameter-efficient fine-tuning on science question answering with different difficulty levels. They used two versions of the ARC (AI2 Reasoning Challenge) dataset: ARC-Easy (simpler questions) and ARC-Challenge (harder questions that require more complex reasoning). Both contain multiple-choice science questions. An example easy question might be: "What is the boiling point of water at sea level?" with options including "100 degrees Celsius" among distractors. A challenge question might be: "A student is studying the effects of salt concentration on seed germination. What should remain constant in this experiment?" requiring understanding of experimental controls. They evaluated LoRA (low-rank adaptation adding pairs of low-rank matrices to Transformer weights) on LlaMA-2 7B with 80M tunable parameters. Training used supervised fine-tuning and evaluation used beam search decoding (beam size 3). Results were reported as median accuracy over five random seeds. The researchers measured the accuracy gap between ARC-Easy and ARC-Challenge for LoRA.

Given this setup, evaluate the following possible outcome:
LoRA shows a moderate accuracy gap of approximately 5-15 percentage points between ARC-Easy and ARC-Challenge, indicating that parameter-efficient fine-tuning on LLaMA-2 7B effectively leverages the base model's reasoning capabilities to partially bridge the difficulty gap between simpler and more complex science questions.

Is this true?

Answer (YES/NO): NO